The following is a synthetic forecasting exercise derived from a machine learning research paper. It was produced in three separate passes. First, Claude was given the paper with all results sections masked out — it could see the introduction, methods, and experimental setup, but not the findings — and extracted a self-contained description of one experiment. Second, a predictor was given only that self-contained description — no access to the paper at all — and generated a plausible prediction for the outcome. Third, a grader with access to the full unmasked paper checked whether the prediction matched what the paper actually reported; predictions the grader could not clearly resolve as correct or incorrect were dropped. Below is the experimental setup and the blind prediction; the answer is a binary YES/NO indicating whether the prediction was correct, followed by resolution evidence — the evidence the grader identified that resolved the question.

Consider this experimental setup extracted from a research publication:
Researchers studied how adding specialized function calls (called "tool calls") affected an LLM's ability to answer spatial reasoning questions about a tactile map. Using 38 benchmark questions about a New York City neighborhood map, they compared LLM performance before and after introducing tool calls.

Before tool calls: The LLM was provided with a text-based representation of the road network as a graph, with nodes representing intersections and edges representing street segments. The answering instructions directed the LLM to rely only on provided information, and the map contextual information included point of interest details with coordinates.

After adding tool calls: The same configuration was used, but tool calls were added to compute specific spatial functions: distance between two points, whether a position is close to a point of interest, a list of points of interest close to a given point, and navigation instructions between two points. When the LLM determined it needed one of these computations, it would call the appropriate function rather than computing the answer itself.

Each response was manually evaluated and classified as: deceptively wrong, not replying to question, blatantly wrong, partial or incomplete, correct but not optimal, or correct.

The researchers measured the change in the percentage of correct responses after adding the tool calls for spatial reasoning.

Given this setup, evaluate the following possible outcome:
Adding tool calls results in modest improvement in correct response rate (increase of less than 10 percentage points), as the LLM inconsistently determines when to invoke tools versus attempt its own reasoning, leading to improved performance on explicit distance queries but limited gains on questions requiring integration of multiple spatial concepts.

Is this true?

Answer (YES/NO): NO